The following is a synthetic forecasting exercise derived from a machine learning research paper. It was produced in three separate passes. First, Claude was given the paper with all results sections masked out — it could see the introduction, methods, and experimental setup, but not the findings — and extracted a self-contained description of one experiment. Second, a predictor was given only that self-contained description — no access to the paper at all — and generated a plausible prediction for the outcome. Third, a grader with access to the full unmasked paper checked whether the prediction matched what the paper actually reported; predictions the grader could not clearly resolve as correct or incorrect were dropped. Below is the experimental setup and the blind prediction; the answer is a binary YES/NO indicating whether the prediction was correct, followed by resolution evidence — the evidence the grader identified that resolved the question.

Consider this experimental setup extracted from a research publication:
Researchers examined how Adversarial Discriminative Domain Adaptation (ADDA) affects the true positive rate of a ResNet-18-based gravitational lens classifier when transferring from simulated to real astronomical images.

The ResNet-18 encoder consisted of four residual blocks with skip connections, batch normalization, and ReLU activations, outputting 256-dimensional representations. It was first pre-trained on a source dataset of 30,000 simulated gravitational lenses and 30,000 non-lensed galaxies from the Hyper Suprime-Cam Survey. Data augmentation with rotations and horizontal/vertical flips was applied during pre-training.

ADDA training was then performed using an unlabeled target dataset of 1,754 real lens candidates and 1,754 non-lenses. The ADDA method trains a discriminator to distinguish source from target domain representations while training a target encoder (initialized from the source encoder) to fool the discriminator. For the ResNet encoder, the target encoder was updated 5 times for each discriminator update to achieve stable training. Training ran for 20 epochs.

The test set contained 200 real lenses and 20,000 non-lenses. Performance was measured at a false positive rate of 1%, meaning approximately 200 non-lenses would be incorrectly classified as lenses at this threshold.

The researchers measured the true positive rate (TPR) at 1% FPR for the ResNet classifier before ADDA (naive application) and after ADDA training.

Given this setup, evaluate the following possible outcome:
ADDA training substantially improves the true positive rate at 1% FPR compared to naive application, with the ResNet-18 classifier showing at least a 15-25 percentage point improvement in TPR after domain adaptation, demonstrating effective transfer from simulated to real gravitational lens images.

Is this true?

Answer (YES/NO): NO